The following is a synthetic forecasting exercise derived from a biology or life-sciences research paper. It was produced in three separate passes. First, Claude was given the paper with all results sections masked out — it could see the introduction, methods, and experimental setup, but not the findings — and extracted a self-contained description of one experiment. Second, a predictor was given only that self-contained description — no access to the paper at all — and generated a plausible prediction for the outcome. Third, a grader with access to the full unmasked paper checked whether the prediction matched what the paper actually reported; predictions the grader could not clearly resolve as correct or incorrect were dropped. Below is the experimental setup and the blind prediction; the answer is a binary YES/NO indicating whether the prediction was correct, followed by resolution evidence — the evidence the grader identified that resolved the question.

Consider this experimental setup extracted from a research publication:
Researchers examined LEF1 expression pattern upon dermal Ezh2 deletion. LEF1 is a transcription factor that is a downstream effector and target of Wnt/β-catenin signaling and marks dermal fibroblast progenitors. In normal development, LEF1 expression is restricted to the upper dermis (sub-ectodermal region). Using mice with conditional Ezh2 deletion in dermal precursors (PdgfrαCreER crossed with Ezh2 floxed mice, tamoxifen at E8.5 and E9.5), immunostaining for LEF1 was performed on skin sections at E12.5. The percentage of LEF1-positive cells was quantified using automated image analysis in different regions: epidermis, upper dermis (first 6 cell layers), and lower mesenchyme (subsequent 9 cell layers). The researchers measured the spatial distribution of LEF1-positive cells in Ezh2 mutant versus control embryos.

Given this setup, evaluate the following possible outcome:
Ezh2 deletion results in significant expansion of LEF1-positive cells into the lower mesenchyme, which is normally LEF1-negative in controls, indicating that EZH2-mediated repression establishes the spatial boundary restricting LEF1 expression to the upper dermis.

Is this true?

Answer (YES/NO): YES